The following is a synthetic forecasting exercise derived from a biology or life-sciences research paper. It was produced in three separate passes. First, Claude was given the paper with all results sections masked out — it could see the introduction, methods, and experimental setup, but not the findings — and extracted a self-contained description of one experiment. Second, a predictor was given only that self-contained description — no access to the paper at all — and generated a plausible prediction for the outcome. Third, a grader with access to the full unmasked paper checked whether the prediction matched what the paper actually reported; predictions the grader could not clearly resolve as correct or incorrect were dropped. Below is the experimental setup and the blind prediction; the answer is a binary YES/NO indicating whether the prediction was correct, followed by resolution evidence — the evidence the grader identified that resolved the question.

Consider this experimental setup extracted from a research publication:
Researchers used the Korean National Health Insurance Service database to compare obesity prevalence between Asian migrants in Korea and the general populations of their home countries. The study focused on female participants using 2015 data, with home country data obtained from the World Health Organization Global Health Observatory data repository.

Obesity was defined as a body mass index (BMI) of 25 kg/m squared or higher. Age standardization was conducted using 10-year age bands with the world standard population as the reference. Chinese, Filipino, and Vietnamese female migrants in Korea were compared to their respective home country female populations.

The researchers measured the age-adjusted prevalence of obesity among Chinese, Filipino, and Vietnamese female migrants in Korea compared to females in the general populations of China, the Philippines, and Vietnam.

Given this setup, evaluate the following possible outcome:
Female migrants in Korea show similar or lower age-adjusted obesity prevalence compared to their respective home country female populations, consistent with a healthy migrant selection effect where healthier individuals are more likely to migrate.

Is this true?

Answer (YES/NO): YES